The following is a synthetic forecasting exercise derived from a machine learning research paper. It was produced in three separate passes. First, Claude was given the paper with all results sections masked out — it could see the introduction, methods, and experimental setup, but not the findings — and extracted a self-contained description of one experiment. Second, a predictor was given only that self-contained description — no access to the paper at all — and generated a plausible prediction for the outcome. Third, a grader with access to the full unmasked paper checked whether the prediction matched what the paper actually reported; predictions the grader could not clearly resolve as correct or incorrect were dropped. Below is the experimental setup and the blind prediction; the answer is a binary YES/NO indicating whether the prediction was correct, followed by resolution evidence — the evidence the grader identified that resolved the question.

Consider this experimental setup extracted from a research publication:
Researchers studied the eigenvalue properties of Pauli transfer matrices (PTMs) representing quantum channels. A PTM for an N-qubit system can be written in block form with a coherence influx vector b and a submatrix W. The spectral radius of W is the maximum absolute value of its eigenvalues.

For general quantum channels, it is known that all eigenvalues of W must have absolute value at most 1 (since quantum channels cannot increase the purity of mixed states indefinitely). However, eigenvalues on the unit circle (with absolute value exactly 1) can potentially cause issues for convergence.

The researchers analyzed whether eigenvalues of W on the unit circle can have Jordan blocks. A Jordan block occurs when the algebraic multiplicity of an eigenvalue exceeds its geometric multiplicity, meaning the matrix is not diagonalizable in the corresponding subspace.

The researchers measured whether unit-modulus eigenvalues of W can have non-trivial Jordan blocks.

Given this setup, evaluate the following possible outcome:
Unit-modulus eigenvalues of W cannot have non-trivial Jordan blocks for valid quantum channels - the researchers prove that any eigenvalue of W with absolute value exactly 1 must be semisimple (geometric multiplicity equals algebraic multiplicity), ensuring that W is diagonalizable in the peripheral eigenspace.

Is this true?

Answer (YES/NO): YES